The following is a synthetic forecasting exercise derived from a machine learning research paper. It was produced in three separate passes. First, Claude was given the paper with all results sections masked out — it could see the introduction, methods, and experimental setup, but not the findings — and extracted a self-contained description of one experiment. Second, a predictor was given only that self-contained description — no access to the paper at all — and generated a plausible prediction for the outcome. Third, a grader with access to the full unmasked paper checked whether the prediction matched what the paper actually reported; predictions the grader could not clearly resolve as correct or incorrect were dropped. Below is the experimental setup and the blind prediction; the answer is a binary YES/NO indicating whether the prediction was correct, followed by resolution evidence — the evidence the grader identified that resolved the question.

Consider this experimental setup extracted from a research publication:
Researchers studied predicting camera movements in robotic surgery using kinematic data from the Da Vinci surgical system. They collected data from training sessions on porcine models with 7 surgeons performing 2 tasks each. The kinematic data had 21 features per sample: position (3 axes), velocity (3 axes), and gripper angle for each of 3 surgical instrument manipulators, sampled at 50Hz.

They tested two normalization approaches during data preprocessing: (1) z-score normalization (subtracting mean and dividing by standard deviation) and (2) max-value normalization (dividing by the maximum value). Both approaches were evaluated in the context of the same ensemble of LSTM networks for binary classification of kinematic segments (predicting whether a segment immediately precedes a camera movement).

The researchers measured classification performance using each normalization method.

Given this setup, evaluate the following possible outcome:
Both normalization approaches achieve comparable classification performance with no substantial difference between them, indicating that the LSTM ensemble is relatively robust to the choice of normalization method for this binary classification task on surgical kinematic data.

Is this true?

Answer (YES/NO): NO